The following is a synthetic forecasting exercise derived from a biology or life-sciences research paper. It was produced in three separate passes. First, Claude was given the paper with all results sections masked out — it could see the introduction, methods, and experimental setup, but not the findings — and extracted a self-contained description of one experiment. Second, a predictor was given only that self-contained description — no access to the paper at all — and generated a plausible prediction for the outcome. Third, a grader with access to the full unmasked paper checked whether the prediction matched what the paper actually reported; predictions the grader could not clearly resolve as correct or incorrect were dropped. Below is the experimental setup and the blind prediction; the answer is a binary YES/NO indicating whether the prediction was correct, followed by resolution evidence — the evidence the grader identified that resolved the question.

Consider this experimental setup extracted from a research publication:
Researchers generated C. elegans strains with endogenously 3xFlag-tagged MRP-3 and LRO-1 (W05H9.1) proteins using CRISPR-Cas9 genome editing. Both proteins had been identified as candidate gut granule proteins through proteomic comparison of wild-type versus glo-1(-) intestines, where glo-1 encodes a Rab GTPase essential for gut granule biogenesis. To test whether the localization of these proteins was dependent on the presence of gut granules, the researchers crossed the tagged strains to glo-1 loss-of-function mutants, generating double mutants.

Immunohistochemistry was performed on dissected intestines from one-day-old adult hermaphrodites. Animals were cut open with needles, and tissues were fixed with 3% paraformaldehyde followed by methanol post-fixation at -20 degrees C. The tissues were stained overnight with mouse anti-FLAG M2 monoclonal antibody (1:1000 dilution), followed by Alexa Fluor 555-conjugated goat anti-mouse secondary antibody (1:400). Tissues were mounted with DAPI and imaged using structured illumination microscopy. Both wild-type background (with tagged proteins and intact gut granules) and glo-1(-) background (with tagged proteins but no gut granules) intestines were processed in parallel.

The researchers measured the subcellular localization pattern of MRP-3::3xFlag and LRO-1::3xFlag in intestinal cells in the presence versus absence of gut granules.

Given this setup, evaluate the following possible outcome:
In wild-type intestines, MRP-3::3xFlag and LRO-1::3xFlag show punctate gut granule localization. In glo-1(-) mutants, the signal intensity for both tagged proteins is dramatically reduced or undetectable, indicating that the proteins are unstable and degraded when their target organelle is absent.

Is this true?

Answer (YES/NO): NO